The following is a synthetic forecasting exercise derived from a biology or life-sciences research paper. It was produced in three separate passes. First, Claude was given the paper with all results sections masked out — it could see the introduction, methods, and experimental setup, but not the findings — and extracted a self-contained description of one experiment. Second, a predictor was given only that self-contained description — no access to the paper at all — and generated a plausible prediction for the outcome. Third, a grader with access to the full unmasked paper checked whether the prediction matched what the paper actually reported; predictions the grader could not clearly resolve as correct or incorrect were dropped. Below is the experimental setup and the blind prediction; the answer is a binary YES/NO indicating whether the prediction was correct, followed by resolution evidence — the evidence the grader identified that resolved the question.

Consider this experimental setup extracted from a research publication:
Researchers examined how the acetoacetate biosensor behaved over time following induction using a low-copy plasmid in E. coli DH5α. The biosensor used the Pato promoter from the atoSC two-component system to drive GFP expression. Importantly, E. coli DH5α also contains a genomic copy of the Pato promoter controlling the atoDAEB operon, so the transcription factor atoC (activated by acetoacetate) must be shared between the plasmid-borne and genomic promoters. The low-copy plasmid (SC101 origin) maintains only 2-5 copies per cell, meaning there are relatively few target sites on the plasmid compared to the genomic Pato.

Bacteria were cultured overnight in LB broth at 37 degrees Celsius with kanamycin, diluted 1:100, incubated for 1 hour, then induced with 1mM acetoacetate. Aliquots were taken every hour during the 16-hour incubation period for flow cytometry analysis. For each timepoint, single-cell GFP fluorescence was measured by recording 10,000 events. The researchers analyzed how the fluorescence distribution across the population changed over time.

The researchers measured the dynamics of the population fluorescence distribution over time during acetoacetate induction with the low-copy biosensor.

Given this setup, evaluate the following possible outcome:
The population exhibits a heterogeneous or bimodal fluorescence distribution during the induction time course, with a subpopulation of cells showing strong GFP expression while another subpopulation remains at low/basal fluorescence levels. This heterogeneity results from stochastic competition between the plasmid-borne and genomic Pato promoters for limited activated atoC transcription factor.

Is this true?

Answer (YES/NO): YES